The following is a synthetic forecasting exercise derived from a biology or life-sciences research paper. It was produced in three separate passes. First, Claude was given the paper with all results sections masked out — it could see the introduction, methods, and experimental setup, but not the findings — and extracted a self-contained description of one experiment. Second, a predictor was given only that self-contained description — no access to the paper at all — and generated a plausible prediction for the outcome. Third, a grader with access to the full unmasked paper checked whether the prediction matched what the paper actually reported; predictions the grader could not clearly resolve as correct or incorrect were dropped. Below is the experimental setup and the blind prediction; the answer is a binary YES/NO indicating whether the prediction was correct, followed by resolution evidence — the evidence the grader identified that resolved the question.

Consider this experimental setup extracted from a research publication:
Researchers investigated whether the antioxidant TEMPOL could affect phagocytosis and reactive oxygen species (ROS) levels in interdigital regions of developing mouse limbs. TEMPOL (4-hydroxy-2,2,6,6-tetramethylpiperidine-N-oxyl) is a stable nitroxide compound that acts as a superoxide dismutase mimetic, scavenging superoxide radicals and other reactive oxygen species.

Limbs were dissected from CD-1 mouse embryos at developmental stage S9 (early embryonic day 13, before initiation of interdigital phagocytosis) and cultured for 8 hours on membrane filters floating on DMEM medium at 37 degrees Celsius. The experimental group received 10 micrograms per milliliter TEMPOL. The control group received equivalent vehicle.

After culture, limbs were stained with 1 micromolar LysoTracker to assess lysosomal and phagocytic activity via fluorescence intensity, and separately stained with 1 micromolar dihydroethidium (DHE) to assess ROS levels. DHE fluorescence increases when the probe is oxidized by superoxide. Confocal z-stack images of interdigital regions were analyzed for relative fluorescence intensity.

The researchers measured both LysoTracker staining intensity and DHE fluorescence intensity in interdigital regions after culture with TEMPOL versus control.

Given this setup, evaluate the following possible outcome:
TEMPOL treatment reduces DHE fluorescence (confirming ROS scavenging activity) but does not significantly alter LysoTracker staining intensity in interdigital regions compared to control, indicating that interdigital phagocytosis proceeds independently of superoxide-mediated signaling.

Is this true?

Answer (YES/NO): YES